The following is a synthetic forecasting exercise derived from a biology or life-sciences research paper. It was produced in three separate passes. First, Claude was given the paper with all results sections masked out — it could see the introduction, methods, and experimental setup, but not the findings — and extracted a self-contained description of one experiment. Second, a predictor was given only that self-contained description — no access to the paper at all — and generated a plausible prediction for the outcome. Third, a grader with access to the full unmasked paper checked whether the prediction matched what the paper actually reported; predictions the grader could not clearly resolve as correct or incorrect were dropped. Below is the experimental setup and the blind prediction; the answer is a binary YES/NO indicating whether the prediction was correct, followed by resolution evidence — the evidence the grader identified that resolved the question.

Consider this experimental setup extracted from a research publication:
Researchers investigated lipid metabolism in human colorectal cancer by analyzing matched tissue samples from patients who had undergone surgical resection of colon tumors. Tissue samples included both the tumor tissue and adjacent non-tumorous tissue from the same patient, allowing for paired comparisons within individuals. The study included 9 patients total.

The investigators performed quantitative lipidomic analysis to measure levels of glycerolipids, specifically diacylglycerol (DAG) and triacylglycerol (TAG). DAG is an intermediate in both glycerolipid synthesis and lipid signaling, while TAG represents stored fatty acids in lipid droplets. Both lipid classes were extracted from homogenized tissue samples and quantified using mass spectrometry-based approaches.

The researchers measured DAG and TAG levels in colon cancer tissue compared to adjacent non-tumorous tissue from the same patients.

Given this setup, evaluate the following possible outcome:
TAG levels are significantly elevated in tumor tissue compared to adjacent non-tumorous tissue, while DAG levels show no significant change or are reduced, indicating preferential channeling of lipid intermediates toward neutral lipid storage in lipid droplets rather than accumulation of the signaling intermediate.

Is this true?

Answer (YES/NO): NO